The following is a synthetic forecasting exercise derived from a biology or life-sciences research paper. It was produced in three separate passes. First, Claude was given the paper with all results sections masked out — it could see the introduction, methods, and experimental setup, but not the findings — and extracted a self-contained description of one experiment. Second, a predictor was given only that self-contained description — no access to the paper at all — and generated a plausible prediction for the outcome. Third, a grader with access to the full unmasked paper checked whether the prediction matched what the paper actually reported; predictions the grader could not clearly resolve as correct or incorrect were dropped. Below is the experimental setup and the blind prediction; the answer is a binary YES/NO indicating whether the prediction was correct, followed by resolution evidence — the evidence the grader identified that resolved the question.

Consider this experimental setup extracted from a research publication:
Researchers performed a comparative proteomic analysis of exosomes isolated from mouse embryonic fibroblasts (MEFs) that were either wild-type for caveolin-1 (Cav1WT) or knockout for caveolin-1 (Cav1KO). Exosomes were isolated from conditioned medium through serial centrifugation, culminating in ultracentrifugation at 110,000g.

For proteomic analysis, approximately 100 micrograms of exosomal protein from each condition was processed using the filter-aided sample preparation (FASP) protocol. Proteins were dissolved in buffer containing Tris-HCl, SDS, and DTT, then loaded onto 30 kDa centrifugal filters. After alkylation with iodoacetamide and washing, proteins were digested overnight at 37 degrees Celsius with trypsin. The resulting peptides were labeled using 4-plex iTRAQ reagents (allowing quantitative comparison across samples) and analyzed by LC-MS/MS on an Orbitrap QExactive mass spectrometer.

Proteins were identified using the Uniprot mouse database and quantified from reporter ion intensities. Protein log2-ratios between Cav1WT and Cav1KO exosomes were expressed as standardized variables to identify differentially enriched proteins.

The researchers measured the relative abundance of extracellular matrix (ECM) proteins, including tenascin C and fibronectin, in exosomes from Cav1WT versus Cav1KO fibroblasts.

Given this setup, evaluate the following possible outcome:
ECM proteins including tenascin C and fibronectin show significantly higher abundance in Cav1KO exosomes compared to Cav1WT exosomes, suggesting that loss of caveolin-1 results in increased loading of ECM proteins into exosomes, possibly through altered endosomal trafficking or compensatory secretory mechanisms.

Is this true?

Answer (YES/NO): NO